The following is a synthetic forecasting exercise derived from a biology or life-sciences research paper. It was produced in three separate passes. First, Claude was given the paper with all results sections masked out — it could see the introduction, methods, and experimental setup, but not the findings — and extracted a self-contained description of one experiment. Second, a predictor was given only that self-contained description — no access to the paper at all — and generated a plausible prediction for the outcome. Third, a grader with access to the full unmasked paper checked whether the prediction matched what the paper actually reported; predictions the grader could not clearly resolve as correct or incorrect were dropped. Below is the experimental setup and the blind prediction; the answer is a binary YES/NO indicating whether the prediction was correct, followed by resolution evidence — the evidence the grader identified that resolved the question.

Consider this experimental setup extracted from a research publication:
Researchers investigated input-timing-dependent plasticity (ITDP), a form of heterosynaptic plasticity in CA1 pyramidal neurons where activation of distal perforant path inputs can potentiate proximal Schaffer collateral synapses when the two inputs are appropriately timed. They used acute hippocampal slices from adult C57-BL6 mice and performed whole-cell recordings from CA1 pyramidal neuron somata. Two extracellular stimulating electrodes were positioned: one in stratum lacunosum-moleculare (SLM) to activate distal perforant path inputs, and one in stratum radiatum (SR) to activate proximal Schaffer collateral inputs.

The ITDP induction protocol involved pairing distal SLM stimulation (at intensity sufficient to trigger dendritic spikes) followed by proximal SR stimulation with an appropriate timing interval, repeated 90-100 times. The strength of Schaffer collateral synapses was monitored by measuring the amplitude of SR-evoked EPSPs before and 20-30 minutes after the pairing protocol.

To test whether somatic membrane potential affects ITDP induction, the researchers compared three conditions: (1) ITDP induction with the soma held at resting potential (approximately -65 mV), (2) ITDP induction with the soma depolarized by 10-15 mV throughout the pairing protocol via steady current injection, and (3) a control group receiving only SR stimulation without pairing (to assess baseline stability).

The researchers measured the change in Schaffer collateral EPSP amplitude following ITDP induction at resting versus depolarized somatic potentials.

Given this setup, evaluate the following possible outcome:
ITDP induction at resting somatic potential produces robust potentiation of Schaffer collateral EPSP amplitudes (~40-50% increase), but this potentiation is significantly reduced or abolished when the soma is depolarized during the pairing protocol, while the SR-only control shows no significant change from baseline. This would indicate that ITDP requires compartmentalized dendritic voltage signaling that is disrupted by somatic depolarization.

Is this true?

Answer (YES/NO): NO